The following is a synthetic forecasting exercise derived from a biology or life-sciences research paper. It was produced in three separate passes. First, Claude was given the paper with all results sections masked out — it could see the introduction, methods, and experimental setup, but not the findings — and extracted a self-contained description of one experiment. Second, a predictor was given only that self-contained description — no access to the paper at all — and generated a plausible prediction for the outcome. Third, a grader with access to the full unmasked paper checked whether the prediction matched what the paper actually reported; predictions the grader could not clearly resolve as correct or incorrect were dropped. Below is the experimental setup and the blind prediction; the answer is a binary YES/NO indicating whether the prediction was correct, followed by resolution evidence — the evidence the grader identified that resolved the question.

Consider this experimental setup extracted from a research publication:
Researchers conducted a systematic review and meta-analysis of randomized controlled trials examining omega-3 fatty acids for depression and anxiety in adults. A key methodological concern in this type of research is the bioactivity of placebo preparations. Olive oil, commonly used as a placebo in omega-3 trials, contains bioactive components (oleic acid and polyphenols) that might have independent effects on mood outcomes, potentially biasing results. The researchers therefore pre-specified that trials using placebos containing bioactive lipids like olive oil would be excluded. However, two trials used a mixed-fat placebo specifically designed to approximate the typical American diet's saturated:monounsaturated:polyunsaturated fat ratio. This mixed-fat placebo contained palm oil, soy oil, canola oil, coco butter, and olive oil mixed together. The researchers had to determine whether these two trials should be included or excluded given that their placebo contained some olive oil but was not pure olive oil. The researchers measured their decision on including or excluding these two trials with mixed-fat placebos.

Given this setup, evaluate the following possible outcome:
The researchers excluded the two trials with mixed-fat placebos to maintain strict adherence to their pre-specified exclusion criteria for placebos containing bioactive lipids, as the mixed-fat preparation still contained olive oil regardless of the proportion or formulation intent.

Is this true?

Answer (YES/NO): NO